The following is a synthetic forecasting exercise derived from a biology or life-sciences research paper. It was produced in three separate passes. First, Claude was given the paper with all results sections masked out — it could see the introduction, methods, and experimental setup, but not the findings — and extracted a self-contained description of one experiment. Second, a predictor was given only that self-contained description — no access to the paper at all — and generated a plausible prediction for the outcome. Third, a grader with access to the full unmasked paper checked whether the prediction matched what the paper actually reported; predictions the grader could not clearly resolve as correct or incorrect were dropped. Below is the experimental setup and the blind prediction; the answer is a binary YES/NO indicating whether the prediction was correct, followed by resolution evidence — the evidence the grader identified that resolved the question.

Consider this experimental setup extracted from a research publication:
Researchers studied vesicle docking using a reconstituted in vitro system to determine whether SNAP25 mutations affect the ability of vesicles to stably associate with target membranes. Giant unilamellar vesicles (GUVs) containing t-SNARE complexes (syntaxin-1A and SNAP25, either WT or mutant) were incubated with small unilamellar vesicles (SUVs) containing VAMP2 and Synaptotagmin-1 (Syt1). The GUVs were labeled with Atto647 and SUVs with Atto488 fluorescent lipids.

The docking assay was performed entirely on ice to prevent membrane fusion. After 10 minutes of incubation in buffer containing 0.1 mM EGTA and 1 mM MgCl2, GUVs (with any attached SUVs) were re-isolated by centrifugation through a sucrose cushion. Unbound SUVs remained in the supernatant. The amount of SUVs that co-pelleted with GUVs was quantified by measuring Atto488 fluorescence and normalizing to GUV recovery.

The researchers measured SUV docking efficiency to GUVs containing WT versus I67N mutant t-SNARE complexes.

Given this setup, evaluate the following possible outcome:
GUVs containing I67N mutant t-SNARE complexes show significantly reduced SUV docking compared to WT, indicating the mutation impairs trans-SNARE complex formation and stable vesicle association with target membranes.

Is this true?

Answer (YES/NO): YES